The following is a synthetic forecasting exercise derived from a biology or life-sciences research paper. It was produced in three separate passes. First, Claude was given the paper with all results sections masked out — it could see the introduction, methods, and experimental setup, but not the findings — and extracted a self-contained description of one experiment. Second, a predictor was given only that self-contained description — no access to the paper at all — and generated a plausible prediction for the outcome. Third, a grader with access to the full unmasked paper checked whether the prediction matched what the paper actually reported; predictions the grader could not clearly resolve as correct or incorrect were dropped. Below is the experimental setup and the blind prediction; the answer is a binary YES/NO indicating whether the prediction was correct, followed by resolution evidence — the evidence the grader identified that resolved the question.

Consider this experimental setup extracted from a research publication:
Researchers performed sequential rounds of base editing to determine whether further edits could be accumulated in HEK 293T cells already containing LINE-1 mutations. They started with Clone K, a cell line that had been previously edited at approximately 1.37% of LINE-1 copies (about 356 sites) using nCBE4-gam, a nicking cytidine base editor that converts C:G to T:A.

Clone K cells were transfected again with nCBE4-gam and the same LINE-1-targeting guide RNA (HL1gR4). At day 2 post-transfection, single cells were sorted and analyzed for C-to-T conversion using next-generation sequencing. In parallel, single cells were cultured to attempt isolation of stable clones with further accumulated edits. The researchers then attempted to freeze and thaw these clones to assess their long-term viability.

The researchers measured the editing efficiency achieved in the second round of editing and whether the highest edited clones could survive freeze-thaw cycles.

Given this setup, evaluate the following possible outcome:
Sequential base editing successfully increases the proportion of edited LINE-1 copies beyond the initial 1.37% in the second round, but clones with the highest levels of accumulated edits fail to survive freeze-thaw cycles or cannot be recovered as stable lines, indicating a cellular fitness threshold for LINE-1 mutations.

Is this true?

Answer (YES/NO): YES